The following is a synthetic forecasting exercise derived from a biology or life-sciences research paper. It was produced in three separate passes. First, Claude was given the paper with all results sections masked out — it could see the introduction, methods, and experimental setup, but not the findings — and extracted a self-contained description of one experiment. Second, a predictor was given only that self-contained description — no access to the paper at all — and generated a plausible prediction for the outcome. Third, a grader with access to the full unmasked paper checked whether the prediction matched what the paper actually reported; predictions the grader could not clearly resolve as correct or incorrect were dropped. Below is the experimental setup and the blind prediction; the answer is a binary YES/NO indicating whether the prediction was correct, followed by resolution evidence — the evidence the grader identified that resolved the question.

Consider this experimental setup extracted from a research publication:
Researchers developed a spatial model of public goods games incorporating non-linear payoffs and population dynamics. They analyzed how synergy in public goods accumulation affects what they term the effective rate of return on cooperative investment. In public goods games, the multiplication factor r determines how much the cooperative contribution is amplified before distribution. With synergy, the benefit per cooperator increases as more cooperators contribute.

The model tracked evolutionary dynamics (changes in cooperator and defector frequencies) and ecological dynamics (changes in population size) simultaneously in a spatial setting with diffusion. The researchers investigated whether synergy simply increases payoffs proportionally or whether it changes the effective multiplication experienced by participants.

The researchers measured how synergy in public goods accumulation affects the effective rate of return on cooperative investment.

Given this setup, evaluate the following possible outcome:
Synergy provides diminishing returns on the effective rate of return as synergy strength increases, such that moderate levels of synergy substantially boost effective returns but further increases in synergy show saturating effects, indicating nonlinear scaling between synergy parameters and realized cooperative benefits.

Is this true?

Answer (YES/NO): NO